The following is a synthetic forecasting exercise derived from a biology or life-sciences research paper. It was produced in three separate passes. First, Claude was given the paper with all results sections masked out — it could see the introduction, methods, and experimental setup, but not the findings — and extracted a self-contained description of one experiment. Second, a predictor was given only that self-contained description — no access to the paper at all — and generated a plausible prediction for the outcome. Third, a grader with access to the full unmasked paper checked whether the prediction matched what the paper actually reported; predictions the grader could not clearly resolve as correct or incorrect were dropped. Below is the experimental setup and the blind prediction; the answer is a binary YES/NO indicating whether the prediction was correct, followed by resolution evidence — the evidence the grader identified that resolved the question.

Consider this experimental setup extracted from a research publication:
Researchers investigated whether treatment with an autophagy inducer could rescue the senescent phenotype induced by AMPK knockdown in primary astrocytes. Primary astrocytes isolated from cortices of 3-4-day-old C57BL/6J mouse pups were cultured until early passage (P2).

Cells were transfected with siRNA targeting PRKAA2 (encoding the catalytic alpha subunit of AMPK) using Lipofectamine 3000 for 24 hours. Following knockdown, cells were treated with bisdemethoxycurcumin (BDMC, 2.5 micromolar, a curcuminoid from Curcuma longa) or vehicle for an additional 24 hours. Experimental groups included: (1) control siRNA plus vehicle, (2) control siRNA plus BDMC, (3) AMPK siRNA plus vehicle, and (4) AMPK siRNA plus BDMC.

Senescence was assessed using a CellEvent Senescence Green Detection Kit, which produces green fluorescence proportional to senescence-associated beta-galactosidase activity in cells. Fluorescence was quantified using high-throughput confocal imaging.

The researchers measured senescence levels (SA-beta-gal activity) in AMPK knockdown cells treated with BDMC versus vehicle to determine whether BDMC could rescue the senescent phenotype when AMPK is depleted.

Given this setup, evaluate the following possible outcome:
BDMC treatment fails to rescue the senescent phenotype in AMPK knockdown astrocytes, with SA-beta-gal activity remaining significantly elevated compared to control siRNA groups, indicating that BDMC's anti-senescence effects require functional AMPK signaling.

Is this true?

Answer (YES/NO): YES